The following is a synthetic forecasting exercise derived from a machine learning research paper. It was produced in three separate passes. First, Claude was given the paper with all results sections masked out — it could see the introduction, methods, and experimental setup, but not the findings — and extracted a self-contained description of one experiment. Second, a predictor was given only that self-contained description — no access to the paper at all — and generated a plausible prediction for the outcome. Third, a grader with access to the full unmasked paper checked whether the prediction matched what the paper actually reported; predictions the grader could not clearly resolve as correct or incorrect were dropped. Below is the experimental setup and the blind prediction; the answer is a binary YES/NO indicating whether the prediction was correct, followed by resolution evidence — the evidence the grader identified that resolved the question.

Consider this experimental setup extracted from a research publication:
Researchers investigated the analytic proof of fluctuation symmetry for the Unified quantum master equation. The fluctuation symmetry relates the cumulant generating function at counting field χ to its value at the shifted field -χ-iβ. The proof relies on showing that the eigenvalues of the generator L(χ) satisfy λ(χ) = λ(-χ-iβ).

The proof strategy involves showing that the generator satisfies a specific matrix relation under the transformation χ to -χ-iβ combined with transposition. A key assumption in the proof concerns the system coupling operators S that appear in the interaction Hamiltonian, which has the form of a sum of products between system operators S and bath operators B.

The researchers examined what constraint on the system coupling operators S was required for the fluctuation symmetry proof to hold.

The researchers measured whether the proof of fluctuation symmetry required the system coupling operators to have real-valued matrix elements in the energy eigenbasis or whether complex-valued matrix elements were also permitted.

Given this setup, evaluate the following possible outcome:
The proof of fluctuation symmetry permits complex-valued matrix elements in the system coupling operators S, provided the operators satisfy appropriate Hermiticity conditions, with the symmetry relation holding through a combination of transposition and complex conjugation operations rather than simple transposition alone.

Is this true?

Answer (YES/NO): NO